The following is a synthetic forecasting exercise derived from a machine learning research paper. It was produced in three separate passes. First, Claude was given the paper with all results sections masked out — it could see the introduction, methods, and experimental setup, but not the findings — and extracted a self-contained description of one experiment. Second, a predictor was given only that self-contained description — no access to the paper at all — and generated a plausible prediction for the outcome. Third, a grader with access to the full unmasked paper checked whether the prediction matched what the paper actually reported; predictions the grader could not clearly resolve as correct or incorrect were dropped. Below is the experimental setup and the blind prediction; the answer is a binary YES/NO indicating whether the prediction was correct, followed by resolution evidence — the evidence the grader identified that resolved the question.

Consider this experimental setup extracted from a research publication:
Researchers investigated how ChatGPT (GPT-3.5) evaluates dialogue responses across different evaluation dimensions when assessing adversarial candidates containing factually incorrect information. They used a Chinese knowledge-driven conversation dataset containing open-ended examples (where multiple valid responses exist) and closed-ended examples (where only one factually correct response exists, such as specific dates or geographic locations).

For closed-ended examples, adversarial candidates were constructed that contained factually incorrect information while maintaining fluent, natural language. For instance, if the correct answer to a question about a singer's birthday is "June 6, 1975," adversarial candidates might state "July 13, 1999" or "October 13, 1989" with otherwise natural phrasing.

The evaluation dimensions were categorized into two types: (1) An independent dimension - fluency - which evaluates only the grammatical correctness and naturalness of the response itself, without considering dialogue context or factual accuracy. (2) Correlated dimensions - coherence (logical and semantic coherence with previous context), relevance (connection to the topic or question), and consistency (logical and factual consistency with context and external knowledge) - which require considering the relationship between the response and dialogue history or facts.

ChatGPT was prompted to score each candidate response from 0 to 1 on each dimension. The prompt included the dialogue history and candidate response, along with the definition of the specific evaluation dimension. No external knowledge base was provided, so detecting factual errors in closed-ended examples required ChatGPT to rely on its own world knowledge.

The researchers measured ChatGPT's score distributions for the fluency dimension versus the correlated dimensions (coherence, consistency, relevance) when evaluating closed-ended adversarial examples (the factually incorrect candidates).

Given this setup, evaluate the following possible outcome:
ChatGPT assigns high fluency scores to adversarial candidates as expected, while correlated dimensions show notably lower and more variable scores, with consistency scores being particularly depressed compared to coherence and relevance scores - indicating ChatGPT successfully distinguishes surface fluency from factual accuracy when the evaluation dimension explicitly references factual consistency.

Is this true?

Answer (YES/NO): NO